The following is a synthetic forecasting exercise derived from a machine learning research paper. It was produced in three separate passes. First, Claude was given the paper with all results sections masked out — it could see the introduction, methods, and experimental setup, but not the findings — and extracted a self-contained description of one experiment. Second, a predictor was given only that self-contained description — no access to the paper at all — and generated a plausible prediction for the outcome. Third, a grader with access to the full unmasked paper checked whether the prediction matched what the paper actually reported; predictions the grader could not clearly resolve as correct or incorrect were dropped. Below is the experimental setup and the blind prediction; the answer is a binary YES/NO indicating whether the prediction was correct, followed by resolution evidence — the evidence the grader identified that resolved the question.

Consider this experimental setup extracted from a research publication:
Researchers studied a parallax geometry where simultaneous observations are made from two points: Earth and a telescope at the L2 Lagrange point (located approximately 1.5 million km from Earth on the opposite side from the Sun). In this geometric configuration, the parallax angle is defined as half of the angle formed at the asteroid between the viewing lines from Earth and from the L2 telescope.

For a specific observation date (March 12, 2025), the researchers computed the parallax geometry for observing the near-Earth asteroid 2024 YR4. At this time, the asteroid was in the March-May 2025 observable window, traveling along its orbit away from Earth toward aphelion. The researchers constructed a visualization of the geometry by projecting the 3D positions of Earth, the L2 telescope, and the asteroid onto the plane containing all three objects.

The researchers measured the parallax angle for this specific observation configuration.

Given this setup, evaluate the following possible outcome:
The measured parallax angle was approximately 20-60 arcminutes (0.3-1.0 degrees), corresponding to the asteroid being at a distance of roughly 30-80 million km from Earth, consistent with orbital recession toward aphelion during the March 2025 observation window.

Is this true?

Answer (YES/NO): NO